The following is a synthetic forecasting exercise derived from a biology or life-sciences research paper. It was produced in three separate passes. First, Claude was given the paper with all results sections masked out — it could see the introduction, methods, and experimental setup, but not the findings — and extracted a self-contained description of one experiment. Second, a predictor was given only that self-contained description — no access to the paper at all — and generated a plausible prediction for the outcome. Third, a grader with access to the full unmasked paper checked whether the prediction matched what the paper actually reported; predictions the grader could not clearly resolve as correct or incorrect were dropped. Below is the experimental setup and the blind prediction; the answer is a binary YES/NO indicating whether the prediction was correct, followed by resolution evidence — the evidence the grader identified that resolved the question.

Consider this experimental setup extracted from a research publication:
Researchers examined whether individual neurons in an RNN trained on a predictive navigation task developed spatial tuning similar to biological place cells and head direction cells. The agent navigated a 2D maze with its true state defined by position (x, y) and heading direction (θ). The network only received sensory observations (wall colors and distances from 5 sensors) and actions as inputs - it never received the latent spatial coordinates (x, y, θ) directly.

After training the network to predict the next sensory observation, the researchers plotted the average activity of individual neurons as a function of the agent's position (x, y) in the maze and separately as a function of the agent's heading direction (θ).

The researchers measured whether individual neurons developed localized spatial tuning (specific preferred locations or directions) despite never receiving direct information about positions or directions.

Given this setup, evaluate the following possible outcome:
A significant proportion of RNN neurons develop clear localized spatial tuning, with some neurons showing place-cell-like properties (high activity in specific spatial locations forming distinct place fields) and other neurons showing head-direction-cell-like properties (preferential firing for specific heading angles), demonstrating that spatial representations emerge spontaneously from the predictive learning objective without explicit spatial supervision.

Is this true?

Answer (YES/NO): YES